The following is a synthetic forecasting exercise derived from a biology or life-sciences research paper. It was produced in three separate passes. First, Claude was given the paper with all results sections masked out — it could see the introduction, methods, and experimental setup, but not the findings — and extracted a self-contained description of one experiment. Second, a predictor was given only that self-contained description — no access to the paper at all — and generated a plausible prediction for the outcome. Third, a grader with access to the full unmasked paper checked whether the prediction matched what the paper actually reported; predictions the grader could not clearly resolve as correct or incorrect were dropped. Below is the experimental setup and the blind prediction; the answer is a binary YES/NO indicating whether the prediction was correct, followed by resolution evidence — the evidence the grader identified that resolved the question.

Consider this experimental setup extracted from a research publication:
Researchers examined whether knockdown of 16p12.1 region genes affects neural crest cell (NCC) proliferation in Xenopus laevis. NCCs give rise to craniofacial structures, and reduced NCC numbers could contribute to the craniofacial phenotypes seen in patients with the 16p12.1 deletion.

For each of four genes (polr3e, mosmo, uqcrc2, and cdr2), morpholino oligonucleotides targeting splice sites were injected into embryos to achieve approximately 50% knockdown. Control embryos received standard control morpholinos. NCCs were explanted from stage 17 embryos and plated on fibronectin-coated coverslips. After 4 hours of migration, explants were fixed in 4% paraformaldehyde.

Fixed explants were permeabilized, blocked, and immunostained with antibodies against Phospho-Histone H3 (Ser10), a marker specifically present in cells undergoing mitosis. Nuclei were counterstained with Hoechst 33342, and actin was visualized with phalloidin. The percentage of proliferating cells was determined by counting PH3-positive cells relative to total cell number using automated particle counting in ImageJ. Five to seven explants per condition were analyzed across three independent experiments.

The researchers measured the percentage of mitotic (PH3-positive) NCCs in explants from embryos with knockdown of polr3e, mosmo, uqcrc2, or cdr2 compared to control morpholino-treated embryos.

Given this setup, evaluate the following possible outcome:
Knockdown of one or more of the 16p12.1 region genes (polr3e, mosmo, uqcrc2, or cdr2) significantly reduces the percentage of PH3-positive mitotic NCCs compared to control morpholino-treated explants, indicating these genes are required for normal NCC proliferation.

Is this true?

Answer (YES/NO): NO